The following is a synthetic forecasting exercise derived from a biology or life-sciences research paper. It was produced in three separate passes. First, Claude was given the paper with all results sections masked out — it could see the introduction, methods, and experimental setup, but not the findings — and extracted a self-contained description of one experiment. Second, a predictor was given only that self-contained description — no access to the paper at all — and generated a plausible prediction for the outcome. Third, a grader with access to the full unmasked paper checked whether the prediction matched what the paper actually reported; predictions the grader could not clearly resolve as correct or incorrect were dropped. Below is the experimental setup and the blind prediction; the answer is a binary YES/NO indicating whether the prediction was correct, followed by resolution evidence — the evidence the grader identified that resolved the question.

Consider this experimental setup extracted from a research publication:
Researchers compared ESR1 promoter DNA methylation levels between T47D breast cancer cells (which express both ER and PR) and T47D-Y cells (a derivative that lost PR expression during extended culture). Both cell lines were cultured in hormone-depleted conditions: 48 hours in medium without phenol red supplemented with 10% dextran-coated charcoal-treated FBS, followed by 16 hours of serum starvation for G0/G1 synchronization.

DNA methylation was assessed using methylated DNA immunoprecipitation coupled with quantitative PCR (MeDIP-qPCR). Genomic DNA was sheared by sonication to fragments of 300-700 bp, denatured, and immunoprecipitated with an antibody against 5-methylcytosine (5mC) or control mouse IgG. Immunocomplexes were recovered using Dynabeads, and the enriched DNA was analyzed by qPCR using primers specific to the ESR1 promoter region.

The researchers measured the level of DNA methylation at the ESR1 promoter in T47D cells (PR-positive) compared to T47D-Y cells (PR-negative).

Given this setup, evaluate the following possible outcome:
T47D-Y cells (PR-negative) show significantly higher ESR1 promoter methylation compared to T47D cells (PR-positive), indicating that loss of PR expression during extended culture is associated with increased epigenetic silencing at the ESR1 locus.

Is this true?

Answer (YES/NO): YES